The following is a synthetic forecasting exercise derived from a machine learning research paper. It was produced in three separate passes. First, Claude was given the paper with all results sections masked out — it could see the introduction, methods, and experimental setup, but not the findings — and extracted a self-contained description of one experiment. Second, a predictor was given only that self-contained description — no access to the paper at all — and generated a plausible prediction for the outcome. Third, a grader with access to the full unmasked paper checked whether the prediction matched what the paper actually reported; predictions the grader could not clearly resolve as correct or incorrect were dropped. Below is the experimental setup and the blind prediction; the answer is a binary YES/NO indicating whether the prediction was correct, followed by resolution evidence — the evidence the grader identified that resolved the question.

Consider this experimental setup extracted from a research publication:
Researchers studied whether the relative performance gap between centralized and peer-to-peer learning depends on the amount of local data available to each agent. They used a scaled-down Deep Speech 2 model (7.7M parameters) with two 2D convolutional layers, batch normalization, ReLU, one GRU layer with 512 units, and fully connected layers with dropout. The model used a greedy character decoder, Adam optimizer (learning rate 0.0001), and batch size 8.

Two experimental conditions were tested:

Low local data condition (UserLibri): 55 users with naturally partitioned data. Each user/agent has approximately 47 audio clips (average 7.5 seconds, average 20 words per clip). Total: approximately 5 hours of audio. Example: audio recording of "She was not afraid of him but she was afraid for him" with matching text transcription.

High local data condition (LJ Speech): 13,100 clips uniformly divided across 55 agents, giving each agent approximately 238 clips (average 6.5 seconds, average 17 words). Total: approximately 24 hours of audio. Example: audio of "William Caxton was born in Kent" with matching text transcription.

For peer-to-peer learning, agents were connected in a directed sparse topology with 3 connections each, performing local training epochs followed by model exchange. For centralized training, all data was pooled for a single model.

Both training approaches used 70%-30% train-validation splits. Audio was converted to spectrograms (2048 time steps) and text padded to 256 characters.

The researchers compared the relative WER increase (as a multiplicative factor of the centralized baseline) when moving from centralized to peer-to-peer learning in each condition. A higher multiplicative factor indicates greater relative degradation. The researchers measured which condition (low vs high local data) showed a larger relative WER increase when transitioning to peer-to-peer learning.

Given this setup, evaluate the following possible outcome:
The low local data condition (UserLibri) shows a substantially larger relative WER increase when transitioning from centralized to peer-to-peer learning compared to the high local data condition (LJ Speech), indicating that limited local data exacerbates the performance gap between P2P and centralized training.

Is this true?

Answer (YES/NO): NO